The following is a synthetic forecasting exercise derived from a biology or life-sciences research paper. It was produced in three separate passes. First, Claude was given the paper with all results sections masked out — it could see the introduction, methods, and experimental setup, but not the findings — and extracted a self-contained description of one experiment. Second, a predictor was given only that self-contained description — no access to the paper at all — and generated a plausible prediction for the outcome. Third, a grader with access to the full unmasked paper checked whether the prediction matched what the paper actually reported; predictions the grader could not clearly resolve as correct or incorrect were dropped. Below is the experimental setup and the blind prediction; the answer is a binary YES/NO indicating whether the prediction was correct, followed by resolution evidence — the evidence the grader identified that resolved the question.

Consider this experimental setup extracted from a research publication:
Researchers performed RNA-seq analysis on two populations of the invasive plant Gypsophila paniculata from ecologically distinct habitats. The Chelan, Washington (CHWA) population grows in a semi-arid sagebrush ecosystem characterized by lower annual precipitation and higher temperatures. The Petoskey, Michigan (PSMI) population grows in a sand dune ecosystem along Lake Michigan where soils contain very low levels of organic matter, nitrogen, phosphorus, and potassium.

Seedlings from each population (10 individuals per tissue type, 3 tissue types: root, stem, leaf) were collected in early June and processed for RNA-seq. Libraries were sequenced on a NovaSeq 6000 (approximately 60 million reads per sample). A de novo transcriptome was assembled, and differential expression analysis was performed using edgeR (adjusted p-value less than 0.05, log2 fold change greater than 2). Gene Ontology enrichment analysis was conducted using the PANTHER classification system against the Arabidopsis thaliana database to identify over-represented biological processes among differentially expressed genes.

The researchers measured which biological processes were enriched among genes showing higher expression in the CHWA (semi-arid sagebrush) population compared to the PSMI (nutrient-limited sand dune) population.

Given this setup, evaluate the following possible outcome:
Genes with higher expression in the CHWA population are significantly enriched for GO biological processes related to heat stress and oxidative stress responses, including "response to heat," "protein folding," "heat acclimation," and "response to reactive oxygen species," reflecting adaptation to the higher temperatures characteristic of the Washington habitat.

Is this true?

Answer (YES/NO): NO